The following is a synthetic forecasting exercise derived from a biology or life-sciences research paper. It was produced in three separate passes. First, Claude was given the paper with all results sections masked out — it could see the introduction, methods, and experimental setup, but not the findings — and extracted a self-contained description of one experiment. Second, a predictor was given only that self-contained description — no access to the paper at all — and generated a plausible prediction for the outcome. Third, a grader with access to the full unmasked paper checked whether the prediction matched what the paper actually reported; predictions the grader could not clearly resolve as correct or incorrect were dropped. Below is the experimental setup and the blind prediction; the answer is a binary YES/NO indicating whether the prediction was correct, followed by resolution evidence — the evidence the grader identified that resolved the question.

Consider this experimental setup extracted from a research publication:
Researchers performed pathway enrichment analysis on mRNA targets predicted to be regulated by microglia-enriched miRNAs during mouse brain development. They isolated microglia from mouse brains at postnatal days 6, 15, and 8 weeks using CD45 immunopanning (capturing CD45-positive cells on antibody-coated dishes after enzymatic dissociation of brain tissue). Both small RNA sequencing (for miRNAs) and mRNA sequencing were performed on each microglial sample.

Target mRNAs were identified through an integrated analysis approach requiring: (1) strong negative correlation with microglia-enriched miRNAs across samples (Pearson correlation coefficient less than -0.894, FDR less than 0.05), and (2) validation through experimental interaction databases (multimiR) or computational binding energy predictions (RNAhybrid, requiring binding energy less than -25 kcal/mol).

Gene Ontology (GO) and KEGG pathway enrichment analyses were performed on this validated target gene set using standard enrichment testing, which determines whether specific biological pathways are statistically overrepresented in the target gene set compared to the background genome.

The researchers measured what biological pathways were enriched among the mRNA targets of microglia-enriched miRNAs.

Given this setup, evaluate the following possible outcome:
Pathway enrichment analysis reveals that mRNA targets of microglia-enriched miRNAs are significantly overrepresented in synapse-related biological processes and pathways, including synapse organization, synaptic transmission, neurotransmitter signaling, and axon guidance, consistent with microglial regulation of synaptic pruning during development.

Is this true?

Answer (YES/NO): NO